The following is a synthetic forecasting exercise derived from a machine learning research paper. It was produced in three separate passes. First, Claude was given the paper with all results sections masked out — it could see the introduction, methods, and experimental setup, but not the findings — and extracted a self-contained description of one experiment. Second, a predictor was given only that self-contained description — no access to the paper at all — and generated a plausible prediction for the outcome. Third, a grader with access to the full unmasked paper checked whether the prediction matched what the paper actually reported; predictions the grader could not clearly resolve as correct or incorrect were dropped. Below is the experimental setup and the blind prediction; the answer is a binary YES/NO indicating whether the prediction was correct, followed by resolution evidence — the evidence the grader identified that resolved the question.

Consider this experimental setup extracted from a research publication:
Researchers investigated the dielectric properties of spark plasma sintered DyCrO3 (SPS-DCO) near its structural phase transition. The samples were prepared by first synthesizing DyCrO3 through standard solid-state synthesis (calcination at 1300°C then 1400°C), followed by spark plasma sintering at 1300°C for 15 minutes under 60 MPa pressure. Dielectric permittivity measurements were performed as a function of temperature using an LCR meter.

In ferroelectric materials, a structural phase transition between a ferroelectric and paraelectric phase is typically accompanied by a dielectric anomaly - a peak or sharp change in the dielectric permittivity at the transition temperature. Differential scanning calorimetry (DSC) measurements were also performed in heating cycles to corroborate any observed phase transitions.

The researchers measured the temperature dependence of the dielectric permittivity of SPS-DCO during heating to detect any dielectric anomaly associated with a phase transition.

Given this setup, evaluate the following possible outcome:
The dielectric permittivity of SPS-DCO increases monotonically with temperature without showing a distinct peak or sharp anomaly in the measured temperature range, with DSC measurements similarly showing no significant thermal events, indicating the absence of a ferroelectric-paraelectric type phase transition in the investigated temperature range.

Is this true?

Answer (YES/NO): NO